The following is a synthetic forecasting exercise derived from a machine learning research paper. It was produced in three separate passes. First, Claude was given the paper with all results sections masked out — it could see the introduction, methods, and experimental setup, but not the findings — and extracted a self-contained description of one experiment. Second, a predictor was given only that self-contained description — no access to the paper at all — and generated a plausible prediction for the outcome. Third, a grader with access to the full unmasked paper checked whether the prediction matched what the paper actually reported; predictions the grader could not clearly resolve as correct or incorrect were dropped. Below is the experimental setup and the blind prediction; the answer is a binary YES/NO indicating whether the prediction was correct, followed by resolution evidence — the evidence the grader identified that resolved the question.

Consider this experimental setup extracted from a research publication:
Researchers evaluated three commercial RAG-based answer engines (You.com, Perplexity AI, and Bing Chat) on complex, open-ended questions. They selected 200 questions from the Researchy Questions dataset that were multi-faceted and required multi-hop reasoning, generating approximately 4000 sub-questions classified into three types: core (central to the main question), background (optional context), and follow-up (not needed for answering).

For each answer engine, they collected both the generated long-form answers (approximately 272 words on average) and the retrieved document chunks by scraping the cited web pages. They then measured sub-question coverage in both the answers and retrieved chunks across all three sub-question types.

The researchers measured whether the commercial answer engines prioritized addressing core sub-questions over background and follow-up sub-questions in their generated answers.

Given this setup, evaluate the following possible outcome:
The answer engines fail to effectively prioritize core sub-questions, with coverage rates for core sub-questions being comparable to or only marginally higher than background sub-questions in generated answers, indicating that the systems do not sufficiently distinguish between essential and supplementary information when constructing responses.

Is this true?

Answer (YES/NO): NO